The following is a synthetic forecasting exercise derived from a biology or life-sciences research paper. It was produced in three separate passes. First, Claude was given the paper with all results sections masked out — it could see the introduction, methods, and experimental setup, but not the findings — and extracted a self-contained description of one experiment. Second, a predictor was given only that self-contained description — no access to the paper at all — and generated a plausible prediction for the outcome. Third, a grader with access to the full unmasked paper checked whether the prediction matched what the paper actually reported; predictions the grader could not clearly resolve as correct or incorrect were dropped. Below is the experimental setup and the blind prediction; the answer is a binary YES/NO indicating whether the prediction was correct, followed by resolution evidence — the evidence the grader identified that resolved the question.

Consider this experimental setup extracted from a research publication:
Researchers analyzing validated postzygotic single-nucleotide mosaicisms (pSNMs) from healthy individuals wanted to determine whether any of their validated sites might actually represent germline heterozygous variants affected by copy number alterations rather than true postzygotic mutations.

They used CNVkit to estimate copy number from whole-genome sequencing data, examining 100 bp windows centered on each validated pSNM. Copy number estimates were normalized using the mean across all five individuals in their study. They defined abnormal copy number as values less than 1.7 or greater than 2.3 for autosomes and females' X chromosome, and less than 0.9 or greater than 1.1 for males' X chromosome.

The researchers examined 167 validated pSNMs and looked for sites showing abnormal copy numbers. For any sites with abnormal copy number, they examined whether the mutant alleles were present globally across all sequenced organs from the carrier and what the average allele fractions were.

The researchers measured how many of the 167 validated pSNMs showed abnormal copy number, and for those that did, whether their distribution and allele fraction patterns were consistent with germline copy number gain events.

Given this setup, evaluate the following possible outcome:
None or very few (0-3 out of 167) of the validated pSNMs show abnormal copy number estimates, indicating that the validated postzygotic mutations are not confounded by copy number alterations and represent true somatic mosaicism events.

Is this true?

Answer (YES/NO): NO